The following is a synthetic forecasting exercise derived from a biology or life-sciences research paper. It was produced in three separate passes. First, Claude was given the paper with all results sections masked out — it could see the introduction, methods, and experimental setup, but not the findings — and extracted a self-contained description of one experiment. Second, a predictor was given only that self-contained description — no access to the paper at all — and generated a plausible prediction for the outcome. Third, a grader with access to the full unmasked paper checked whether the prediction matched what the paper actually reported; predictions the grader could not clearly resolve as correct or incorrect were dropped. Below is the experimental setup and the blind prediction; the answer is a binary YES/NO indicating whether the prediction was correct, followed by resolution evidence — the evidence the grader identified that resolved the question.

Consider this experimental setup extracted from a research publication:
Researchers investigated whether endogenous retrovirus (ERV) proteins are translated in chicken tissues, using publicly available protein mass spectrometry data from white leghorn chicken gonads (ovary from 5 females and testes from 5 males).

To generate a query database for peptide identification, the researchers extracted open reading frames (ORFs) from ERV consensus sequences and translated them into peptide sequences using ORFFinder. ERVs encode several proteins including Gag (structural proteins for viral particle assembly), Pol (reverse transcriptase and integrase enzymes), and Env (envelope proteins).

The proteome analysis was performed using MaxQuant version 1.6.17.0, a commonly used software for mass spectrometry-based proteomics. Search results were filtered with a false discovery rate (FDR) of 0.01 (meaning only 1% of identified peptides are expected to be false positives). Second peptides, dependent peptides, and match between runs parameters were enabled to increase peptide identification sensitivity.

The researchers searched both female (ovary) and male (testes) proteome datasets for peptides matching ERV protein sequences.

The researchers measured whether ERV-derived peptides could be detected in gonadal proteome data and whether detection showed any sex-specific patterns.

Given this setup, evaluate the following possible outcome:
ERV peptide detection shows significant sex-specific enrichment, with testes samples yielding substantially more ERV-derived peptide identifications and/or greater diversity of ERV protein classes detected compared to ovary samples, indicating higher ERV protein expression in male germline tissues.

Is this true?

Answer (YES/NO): NO